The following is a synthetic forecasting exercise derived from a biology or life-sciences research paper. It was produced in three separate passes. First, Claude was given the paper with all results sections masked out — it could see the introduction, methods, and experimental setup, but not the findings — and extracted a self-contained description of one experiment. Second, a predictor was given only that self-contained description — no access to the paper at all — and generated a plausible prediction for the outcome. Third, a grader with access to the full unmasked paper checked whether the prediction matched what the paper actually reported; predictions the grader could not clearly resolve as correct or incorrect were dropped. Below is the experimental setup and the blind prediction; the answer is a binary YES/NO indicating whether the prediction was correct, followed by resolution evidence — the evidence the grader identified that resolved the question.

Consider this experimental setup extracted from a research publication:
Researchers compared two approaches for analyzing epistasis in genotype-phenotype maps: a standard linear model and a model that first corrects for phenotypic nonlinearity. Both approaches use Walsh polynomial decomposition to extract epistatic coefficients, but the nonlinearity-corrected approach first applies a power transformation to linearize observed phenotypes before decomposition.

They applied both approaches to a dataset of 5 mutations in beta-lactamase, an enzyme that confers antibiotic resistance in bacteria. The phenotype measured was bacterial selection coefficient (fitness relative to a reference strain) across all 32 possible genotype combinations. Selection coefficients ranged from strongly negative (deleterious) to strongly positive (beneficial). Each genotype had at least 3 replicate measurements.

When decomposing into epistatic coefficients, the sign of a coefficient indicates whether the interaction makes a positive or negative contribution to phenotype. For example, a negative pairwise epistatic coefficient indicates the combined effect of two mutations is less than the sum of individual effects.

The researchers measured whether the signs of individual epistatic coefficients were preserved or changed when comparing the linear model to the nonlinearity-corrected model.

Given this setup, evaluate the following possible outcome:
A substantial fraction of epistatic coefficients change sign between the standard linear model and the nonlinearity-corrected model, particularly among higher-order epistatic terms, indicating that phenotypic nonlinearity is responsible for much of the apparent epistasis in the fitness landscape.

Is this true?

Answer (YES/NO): NO